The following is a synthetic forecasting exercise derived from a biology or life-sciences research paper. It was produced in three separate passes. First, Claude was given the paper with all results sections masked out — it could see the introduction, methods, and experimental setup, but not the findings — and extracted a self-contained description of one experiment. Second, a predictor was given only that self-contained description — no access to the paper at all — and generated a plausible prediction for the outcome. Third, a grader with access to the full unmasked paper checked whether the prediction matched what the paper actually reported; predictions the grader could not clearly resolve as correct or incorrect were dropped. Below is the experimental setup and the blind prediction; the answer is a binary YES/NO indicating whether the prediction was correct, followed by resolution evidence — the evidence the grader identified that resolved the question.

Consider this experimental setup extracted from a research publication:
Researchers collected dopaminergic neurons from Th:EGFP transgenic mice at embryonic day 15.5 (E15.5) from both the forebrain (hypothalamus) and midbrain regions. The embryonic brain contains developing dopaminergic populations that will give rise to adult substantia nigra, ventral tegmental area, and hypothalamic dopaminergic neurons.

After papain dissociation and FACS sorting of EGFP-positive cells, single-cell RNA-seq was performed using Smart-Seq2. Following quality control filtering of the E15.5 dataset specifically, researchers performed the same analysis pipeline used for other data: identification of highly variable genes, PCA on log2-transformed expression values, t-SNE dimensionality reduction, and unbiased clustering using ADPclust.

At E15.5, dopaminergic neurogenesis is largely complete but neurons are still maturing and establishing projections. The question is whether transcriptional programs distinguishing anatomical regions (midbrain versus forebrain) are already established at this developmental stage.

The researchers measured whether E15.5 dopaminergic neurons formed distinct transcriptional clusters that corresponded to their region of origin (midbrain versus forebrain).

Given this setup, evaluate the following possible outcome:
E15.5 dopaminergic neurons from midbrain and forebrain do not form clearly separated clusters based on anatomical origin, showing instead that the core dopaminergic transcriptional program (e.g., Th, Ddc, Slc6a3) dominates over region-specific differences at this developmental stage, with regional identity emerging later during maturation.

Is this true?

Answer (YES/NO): NO